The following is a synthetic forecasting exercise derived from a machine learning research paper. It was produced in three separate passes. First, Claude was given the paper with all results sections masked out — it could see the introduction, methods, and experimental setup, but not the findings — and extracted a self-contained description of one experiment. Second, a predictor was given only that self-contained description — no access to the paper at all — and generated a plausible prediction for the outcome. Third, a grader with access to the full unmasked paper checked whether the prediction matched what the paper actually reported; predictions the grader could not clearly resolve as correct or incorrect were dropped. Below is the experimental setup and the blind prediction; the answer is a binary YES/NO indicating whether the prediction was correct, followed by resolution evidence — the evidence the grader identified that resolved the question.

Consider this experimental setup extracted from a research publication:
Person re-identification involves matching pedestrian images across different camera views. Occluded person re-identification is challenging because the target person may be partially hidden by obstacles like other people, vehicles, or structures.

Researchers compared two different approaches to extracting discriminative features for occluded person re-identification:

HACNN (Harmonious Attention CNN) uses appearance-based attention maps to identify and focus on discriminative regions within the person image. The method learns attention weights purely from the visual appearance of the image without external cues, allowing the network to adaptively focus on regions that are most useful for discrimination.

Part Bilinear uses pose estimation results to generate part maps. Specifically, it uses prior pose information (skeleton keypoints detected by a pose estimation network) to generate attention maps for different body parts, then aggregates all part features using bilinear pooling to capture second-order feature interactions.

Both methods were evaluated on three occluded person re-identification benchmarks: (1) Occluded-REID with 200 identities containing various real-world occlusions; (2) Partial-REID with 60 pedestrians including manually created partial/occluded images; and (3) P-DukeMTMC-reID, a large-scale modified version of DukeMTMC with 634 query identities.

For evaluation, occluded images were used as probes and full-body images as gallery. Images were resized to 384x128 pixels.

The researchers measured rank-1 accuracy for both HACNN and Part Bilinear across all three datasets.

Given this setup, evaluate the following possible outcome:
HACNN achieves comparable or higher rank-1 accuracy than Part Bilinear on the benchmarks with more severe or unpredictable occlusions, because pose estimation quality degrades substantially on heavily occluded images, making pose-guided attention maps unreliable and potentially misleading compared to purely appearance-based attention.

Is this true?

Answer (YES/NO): NO